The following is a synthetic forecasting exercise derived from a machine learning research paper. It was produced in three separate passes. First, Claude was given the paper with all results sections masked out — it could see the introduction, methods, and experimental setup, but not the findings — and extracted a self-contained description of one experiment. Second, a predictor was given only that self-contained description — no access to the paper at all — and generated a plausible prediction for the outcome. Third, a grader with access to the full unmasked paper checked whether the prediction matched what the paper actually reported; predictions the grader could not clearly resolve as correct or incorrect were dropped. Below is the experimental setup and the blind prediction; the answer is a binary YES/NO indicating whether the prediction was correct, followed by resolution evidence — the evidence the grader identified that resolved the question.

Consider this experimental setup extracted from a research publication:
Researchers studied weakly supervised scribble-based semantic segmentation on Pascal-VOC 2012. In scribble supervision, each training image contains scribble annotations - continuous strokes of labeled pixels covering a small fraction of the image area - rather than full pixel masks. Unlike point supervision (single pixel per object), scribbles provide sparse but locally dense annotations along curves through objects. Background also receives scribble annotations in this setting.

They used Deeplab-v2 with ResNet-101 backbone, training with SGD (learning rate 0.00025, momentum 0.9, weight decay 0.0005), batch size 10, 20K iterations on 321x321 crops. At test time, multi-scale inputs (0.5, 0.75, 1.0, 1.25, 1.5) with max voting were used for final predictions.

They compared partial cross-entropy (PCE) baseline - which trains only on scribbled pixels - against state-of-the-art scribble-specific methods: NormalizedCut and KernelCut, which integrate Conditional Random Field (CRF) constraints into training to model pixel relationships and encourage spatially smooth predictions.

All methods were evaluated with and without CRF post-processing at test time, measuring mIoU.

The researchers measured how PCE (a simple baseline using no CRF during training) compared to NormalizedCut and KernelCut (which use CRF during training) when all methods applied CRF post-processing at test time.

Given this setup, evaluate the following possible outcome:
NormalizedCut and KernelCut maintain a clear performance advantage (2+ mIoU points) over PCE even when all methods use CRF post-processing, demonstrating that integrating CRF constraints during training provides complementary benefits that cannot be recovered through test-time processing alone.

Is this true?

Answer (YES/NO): NO